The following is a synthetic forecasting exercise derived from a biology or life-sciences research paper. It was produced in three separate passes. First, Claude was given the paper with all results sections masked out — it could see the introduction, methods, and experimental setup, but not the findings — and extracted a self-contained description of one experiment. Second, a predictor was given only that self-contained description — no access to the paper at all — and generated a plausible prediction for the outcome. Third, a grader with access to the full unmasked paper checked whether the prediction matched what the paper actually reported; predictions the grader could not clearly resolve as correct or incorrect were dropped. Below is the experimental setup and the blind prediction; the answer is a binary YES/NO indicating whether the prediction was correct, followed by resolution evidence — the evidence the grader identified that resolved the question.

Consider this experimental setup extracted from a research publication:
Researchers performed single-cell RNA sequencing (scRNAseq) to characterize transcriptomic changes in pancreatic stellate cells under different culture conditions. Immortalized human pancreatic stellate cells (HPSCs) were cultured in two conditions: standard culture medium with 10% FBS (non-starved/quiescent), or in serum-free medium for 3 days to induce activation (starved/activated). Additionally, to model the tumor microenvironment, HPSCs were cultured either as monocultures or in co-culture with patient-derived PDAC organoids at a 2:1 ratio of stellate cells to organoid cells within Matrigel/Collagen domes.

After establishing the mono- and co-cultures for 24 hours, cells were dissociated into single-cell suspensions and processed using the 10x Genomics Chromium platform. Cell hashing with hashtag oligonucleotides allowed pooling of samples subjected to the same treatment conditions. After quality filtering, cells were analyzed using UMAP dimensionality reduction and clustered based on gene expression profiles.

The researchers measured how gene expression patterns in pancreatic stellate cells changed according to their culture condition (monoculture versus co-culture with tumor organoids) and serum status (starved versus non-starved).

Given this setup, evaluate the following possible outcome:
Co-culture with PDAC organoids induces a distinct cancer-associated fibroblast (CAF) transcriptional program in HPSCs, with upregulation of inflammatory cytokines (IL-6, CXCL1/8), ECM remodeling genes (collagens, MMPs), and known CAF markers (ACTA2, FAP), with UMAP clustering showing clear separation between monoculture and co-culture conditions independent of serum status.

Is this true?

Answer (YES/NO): NO